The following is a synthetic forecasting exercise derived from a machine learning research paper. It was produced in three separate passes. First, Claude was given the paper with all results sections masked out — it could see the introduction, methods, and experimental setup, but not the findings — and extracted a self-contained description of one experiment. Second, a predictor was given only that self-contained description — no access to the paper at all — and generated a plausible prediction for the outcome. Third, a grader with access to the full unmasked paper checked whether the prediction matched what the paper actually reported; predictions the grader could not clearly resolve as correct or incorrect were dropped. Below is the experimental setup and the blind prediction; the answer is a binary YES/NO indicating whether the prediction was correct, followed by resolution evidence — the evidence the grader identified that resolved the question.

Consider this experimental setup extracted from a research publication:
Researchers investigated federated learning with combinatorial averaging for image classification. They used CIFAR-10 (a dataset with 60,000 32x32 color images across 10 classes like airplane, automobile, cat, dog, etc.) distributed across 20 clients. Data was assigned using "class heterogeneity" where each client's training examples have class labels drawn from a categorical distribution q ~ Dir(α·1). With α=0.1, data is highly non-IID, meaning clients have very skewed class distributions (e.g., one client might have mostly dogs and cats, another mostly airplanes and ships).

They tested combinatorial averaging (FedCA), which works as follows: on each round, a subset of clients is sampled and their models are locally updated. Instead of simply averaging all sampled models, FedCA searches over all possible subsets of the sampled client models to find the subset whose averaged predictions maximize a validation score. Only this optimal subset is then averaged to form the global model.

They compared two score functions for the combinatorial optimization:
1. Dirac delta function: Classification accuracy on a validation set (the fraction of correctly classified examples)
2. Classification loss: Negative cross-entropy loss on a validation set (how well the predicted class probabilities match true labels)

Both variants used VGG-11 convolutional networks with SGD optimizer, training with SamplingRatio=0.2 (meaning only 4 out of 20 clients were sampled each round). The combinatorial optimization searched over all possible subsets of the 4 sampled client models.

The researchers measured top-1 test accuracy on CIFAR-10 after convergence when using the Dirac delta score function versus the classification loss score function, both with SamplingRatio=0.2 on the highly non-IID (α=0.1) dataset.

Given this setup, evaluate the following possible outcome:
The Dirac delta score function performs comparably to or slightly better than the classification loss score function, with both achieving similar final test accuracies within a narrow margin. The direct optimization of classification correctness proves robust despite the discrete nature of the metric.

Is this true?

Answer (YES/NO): NO